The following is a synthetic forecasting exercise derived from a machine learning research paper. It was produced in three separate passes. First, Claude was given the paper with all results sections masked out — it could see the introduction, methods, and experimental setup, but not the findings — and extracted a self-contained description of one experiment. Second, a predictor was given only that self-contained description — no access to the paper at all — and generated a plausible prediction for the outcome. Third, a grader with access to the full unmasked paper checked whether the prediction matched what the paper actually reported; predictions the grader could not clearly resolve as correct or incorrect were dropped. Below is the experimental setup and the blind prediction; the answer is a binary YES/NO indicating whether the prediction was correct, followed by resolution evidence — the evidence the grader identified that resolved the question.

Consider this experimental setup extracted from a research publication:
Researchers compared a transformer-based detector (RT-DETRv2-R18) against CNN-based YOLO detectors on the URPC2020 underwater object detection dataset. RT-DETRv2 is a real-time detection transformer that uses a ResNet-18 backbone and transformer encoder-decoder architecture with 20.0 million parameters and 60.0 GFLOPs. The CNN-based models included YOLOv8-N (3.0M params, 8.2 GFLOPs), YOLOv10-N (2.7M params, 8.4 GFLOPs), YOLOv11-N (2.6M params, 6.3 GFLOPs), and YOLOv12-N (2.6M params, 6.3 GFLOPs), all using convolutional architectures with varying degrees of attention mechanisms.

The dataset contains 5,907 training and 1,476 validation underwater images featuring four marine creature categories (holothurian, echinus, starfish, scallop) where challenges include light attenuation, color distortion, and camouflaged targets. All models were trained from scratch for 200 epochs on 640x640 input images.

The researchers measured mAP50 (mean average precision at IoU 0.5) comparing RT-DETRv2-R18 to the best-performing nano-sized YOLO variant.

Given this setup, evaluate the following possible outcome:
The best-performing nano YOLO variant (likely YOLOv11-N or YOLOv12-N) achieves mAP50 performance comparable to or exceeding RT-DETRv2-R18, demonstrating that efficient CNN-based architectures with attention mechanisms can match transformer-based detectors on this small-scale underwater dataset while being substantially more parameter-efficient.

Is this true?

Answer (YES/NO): NO